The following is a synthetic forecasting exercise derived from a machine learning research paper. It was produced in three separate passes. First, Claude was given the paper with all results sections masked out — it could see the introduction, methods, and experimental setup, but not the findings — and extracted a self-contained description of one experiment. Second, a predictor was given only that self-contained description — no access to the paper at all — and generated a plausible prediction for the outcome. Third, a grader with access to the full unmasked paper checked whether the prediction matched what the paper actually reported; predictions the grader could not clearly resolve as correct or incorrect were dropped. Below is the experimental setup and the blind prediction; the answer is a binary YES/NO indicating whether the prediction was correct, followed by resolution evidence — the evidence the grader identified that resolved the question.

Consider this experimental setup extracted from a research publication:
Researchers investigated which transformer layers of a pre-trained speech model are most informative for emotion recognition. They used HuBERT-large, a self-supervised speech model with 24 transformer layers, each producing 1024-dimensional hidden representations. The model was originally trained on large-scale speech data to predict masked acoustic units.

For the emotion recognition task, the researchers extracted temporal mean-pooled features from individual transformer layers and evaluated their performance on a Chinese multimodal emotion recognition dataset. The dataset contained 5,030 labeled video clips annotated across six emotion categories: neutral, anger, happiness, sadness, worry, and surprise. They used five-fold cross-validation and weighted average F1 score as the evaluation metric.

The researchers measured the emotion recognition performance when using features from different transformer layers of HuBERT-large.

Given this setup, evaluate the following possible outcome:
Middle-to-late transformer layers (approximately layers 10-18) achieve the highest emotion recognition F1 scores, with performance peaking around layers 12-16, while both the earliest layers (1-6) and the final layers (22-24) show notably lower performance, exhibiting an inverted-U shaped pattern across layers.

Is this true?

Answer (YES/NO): NO